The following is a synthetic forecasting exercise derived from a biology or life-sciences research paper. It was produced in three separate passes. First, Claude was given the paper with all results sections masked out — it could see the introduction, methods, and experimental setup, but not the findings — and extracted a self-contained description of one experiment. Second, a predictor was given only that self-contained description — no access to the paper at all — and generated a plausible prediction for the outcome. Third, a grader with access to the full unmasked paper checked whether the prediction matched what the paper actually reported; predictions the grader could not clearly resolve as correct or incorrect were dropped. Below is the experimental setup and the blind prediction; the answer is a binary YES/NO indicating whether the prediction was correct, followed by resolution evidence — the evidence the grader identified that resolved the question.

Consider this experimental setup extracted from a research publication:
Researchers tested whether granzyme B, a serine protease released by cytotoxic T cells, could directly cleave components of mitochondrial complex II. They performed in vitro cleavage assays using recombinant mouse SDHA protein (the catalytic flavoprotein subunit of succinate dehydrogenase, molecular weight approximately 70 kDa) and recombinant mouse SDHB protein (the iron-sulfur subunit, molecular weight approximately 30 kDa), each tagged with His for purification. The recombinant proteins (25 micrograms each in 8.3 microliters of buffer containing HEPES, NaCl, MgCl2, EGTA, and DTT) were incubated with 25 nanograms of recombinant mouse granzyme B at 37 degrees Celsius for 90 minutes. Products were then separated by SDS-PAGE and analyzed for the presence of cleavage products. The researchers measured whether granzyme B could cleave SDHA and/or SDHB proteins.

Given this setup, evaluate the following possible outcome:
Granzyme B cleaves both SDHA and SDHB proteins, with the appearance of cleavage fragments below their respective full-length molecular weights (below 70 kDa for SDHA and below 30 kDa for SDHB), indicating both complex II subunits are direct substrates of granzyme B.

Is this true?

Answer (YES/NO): NO